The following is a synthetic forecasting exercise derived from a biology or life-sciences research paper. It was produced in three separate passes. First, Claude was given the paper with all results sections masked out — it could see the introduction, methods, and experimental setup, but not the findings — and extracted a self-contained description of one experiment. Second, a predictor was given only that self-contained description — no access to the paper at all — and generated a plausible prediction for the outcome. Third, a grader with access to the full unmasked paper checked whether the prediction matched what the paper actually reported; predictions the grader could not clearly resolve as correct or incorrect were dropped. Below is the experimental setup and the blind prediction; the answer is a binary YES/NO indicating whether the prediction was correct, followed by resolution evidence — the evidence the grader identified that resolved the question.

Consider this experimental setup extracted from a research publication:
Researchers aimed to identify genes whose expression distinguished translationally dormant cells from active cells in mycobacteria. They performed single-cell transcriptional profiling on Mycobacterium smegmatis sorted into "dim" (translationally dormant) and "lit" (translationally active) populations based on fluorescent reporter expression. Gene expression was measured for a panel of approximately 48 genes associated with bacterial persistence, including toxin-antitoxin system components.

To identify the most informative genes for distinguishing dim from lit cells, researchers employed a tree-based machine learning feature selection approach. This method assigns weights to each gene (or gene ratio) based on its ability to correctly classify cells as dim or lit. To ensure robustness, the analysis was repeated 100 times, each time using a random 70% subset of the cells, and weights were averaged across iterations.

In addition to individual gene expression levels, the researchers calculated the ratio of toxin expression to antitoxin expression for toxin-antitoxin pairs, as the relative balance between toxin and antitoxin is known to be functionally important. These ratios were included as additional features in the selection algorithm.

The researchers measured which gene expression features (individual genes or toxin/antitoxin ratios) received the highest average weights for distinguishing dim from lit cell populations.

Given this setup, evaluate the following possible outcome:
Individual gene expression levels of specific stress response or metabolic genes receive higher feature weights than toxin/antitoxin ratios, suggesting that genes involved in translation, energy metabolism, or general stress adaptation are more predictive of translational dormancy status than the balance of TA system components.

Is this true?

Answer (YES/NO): NO